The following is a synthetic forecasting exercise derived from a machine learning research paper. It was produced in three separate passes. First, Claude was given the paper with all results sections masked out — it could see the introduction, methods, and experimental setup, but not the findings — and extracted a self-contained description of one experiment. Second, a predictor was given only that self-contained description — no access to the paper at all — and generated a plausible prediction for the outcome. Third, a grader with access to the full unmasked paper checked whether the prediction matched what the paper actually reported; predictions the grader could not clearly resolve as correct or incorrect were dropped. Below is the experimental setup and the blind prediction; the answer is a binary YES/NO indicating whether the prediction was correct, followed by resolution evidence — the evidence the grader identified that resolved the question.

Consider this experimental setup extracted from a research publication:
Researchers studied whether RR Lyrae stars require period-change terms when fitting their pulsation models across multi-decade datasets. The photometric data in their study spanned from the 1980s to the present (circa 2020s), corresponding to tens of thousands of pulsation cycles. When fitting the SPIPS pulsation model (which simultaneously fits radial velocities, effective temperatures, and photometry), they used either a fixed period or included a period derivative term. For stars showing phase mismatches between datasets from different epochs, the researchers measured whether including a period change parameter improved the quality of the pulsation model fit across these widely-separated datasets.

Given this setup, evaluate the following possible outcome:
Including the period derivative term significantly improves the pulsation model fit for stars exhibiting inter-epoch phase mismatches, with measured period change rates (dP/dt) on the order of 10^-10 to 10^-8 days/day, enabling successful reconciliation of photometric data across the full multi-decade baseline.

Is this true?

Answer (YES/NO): NO